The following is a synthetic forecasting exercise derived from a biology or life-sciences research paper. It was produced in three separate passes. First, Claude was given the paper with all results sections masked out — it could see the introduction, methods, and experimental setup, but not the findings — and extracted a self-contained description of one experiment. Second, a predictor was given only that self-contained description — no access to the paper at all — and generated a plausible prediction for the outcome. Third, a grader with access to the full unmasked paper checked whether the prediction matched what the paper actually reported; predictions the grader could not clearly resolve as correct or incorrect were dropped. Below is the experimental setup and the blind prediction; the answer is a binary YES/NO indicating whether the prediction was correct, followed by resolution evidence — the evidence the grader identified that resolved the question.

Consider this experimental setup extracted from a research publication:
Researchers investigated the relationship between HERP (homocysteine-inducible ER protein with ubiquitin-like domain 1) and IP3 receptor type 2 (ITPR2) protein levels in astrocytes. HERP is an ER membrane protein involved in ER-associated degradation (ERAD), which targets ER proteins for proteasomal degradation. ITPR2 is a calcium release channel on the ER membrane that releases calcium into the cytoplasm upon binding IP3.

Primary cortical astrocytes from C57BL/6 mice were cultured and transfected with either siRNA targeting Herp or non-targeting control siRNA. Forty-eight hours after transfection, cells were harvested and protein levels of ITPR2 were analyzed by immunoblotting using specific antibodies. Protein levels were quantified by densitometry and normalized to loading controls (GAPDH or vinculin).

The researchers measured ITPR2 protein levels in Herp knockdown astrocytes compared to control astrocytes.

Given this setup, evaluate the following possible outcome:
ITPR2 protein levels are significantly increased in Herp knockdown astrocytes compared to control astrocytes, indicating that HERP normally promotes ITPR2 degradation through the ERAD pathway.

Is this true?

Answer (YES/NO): YES